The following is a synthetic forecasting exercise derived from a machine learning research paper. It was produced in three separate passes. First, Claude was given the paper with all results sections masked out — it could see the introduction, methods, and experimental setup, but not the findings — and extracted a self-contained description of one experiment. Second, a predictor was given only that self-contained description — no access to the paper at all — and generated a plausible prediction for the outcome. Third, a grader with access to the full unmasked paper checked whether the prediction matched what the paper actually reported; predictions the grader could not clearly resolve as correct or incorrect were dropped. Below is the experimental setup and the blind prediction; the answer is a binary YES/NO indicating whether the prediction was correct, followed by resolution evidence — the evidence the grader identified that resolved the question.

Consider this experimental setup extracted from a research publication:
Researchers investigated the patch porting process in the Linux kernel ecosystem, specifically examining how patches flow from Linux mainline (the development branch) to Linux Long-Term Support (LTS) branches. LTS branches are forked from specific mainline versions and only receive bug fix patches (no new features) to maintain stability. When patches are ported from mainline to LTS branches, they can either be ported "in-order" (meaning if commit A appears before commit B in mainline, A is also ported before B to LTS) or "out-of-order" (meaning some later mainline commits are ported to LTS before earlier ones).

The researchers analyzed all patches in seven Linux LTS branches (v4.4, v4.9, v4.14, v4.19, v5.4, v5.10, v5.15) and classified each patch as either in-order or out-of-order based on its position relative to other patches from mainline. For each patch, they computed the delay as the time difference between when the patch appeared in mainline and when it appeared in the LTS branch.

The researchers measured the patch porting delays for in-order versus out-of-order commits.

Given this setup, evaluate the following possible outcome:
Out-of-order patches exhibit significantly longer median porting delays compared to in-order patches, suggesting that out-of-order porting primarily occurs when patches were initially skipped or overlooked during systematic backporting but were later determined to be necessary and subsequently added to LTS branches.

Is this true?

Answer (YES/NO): YES